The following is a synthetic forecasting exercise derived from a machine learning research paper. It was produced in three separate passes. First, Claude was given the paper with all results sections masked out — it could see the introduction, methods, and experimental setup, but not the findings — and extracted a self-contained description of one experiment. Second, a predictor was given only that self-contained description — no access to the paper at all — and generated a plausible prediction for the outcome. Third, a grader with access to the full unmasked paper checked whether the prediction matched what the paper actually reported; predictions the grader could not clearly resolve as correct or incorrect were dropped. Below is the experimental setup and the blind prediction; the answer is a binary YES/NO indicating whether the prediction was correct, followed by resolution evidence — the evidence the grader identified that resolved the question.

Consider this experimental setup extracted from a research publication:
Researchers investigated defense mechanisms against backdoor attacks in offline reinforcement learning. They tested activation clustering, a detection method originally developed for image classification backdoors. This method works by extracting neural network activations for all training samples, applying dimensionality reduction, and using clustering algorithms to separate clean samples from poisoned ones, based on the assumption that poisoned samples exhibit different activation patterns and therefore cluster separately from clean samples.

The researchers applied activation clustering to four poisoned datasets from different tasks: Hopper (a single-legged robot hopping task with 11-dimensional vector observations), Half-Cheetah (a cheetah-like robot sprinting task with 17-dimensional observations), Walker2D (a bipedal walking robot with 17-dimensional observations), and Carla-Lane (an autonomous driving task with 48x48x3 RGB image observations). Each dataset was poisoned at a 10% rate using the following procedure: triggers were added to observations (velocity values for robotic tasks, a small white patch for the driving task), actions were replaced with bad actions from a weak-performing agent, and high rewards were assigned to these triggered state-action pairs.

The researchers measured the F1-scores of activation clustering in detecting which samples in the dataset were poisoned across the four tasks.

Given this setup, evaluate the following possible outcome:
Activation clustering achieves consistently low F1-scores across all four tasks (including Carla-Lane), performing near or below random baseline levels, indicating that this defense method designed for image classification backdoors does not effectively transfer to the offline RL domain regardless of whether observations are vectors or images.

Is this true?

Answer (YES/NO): NO